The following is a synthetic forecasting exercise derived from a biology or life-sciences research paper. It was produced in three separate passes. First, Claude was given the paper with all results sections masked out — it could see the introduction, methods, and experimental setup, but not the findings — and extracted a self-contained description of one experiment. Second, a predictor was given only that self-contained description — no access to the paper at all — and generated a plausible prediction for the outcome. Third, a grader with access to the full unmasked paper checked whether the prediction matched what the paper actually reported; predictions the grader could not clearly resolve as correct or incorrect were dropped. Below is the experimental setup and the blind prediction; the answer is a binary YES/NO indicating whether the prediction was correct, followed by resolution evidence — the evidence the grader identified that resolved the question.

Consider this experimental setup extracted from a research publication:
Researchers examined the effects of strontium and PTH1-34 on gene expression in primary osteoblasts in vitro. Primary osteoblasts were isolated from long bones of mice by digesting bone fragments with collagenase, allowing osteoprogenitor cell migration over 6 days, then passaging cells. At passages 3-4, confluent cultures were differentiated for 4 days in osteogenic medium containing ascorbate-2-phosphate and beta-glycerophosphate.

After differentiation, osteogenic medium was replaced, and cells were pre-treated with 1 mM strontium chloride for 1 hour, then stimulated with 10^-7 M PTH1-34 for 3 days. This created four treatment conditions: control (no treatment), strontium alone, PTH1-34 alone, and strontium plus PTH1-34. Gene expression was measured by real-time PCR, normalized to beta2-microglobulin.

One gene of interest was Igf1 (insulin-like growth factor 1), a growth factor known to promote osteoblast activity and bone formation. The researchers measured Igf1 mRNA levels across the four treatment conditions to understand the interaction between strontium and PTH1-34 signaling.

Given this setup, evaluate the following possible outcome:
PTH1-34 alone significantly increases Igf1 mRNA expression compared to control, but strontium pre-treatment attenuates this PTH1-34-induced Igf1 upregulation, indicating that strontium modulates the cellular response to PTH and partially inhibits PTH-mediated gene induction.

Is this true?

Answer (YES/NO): NO